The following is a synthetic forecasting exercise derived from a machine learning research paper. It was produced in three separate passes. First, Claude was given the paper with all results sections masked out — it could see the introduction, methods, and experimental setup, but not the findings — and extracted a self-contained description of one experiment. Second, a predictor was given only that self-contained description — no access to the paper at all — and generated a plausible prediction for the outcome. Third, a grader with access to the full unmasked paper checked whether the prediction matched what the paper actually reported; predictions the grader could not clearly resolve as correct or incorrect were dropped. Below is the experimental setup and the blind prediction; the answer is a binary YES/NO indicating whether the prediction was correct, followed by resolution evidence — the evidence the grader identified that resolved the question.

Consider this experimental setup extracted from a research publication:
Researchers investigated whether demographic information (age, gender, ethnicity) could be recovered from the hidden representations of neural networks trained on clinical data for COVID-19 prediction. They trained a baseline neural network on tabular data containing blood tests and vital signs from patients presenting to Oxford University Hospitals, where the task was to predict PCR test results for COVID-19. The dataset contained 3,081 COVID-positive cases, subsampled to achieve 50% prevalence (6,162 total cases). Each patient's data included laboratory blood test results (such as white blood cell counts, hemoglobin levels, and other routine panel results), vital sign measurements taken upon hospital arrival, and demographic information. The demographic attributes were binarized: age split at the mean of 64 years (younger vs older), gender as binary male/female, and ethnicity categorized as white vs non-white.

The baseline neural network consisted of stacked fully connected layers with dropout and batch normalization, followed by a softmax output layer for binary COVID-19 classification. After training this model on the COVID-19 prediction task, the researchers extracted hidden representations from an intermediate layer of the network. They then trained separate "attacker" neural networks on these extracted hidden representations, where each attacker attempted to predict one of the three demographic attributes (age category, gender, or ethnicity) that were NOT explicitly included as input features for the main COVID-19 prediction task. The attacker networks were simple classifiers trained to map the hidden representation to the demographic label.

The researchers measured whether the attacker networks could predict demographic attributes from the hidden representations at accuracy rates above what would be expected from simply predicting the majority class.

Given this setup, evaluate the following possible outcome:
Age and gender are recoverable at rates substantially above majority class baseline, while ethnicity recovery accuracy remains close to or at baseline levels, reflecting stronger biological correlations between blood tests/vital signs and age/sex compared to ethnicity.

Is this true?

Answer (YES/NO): NO